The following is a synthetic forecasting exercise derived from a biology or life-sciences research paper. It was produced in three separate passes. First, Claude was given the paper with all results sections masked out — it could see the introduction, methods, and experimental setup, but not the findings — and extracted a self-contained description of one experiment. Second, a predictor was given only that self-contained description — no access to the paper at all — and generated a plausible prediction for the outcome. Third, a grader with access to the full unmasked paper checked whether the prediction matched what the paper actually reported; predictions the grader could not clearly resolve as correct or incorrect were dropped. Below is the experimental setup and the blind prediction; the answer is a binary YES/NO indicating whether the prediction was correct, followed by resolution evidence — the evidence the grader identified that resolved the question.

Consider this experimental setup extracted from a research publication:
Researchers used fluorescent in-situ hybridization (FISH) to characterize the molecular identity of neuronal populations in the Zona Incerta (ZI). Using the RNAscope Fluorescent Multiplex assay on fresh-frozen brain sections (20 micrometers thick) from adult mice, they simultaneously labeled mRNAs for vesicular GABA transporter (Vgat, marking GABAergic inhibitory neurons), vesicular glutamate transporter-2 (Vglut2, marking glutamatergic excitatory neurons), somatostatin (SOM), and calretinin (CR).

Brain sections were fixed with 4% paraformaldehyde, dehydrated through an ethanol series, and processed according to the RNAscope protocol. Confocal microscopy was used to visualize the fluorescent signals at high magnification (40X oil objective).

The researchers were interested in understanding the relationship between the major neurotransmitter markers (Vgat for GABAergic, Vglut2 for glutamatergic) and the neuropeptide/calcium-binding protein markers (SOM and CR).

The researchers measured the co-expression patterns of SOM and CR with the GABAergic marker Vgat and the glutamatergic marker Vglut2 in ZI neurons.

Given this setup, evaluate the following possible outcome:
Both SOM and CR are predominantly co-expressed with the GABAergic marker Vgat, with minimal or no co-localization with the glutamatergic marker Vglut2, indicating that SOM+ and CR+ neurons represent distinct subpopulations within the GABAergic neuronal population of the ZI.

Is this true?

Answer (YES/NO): YES